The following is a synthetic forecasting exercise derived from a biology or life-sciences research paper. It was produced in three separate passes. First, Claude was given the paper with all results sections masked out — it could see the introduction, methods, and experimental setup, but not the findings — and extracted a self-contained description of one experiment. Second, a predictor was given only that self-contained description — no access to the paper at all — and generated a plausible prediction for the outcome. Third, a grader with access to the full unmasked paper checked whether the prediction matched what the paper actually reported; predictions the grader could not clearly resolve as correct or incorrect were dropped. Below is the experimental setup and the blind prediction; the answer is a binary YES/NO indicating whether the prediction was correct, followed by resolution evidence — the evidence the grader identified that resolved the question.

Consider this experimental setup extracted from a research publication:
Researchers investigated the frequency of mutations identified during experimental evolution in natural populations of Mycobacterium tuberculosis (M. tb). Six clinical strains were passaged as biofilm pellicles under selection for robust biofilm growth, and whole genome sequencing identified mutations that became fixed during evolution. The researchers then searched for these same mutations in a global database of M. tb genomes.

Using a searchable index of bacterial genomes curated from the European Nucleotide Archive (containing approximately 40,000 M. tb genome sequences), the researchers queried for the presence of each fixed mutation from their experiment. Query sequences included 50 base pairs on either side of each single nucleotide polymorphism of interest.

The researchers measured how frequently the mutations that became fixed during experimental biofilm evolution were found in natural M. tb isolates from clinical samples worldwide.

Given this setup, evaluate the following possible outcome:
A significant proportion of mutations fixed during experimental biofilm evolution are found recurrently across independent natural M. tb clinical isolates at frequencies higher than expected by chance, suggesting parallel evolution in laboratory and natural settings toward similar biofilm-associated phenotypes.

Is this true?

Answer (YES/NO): NO